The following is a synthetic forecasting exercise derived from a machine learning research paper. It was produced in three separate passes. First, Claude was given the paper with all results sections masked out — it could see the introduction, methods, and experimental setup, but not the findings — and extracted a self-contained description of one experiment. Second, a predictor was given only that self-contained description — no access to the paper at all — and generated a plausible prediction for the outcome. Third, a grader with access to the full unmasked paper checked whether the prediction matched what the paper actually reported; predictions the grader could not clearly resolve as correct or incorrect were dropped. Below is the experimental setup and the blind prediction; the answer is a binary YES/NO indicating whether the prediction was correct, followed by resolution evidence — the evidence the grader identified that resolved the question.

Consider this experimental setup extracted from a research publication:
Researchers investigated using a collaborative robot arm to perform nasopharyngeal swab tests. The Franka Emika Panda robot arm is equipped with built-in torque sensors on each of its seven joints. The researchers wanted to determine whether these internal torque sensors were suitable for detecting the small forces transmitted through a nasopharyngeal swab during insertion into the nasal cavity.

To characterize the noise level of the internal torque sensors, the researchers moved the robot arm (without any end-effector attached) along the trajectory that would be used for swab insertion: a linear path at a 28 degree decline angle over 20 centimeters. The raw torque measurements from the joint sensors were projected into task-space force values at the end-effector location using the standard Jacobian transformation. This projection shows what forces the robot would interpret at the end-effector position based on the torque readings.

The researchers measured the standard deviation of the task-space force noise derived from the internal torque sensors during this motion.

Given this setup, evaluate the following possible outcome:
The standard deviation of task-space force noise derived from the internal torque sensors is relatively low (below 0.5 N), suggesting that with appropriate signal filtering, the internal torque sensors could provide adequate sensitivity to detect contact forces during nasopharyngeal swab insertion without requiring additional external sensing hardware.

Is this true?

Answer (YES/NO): NO